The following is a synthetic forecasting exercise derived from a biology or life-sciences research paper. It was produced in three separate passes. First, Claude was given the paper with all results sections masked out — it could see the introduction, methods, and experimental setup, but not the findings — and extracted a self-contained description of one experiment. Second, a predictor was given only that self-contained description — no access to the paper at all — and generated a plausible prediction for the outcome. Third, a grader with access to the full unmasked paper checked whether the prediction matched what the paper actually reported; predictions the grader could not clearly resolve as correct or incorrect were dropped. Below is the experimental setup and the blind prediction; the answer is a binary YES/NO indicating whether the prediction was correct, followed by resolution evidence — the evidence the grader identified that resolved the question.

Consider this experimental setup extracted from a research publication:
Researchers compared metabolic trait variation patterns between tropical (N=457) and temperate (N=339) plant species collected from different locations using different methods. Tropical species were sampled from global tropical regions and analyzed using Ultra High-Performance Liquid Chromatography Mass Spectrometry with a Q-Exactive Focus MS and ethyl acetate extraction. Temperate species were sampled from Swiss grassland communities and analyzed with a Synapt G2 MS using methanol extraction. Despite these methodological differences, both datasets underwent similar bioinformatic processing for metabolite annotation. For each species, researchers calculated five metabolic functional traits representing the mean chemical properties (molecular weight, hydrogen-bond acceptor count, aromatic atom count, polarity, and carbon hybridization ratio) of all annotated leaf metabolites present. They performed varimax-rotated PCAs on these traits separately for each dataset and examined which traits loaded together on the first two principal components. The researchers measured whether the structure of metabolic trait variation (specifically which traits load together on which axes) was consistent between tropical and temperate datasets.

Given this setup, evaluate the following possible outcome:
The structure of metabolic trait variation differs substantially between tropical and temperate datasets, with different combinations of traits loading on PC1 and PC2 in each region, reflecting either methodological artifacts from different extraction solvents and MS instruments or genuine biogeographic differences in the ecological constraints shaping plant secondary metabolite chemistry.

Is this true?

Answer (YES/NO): NO